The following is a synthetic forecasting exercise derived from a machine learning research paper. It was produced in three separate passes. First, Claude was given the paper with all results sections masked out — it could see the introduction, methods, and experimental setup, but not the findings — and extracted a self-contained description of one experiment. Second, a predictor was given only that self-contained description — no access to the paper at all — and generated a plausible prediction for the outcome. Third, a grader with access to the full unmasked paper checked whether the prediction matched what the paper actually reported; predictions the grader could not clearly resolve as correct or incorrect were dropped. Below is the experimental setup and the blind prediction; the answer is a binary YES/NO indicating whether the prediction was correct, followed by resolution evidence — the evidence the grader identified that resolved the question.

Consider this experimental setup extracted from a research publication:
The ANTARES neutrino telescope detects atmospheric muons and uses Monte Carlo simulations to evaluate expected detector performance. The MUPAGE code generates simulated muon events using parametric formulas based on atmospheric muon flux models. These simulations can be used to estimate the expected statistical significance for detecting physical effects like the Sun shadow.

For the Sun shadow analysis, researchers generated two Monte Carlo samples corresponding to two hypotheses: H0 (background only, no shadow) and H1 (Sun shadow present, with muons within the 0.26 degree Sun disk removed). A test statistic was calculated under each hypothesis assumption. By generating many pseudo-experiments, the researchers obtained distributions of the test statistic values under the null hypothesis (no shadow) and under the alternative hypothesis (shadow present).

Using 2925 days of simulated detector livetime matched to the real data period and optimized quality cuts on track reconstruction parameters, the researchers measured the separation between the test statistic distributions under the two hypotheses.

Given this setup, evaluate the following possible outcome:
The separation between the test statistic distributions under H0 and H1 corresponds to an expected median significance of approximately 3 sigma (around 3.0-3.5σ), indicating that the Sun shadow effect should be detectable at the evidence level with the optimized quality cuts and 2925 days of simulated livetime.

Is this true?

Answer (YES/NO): YES